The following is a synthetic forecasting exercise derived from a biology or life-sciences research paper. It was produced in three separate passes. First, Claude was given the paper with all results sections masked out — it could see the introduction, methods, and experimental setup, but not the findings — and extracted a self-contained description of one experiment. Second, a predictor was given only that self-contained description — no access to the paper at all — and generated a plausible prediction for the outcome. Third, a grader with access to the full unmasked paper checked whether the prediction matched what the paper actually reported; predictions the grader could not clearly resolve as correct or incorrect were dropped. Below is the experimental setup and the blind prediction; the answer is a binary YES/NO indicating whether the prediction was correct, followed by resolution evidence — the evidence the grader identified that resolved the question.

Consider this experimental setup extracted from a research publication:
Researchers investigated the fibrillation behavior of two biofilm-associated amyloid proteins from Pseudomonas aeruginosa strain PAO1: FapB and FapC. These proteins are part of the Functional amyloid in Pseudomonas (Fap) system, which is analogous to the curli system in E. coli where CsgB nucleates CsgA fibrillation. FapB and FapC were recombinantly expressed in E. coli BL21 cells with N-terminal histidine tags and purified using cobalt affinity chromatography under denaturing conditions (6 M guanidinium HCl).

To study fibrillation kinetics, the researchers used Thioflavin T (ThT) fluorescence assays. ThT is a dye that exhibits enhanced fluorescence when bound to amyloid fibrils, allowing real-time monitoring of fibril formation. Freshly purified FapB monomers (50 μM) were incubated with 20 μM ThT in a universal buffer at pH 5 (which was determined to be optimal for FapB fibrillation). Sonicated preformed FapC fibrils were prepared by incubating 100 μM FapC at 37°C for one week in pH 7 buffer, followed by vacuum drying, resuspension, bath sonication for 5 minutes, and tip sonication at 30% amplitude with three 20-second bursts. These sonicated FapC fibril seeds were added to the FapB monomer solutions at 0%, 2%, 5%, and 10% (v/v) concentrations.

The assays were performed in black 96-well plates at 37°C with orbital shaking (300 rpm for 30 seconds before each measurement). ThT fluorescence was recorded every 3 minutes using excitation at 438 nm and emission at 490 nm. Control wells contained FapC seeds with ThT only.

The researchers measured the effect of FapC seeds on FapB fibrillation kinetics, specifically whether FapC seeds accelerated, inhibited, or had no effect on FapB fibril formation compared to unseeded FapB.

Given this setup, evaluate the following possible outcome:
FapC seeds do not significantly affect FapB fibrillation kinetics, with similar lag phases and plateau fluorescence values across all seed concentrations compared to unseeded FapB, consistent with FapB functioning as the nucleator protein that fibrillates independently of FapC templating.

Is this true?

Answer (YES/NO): NO